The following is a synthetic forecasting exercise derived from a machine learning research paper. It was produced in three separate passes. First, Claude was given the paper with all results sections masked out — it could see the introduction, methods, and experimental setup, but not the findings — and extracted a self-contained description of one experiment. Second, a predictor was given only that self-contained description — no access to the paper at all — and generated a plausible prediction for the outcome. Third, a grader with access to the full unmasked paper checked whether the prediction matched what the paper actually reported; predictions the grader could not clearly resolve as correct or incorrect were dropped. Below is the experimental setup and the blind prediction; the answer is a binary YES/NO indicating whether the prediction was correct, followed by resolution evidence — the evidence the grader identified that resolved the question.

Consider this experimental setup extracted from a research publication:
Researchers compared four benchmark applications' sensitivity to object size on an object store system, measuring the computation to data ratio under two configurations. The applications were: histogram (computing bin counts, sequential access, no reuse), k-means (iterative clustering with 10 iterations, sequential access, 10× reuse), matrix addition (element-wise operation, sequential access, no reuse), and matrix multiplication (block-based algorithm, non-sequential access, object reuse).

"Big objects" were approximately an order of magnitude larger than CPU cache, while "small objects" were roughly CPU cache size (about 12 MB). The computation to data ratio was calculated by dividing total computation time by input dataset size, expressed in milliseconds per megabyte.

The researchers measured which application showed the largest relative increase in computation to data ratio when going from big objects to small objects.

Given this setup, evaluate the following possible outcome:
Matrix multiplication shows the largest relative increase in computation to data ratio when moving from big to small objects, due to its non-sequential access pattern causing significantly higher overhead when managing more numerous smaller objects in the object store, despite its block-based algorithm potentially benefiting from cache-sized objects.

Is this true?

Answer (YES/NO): YES